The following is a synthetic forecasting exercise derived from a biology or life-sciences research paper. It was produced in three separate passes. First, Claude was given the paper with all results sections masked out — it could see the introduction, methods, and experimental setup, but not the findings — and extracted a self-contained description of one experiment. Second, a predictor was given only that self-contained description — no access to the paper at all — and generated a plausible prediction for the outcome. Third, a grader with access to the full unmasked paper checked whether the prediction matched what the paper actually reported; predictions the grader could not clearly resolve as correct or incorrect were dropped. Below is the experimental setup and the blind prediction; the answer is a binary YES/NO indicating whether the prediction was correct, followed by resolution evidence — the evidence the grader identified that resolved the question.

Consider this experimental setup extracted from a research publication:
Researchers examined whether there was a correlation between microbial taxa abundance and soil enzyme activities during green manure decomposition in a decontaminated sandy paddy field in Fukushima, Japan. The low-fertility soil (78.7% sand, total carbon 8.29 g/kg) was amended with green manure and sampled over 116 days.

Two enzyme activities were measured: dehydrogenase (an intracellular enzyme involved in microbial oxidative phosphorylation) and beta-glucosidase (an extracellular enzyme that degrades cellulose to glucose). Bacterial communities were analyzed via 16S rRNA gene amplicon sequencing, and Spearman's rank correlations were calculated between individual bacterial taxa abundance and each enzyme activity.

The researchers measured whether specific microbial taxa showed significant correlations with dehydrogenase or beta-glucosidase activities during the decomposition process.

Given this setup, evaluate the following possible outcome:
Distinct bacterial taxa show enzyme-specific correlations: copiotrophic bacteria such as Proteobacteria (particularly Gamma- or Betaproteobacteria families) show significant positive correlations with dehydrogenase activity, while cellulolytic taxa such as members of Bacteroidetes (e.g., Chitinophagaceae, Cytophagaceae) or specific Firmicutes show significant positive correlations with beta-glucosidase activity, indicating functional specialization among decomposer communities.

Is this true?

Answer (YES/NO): NO